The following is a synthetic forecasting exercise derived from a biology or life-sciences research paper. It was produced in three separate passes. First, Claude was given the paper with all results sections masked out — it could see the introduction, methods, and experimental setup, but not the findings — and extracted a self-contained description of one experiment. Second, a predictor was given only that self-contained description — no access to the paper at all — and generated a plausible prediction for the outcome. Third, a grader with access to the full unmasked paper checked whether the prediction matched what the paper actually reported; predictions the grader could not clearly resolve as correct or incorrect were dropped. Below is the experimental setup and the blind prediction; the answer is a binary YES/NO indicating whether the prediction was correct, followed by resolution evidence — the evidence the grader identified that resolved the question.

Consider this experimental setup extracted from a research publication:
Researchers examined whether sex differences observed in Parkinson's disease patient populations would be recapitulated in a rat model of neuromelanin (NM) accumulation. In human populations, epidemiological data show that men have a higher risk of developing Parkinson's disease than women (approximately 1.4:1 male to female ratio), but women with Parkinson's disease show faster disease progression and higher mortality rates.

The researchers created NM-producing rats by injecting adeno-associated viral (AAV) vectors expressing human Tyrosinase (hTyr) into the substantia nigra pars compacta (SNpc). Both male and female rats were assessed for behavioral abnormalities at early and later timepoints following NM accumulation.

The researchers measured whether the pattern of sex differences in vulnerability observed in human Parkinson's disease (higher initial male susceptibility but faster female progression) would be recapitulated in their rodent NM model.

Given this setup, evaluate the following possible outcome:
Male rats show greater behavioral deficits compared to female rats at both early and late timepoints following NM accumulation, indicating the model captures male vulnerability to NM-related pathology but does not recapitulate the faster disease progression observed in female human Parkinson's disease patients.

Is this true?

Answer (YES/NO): NO